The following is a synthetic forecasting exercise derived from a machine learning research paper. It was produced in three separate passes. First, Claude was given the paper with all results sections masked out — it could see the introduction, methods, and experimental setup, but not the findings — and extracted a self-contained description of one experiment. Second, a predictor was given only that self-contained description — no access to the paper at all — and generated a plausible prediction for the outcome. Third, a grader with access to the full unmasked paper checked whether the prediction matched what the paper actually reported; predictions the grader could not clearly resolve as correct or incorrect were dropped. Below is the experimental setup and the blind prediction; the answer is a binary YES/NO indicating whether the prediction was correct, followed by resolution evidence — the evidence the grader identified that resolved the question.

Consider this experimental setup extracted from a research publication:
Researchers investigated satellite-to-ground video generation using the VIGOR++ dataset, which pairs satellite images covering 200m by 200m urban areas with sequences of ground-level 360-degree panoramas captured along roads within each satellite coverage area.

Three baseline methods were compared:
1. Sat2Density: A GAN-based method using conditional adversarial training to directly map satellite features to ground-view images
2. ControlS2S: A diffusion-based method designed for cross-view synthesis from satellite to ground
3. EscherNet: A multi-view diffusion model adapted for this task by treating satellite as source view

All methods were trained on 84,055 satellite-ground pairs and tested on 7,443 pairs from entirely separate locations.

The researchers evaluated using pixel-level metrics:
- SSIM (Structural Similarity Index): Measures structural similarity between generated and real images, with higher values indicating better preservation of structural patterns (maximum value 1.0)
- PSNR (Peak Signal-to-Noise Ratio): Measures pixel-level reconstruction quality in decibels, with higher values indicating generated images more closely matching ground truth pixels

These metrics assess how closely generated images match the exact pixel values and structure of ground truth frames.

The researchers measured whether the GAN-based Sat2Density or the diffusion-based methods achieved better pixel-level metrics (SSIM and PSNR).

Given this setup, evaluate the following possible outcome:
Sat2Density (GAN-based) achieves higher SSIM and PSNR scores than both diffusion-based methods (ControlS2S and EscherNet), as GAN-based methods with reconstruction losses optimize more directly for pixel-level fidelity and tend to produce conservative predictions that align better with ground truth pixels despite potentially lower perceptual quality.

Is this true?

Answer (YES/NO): YES